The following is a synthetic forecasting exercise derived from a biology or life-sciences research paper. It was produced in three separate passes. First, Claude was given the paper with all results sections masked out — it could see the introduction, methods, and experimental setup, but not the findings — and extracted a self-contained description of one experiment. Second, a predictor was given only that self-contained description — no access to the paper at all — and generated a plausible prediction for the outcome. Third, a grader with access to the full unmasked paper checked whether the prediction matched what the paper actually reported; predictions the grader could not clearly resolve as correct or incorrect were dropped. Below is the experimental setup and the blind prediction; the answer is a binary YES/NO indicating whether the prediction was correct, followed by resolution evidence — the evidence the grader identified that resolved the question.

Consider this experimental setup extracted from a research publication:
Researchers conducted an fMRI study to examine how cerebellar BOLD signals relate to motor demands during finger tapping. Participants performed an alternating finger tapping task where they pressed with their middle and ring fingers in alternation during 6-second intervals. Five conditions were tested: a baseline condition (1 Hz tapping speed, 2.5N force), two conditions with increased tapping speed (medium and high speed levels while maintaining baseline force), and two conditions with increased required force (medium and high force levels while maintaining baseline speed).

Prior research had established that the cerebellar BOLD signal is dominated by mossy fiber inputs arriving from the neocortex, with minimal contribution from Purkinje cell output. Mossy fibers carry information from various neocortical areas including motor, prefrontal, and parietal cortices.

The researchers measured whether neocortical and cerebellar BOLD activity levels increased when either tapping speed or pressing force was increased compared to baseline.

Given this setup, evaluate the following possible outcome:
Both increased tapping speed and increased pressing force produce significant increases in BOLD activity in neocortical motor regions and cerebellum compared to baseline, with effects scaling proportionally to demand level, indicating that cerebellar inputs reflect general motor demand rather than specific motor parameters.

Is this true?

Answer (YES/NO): NO